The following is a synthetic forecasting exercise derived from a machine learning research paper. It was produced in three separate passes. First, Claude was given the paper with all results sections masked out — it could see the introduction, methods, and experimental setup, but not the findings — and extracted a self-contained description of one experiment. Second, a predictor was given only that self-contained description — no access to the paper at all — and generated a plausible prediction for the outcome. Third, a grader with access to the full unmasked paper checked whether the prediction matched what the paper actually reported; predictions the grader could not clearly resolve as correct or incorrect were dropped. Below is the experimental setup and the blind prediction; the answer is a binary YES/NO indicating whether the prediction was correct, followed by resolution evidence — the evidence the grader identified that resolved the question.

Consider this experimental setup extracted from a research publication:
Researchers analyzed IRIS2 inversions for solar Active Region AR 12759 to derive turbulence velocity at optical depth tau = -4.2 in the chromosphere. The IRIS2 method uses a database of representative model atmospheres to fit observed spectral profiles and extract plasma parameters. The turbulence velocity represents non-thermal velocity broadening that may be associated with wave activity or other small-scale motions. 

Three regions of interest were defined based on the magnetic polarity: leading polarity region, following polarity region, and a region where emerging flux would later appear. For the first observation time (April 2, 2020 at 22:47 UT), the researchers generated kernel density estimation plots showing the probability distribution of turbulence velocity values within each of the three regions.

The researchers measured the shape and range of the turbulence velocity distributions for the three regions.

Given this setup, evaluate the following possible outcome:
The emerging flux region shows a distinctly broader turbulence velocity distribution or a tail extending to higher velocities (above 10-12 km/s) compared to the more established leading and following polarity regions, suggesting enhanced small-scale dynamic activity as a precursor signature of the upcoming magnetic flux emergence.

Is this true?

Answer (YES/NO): NO